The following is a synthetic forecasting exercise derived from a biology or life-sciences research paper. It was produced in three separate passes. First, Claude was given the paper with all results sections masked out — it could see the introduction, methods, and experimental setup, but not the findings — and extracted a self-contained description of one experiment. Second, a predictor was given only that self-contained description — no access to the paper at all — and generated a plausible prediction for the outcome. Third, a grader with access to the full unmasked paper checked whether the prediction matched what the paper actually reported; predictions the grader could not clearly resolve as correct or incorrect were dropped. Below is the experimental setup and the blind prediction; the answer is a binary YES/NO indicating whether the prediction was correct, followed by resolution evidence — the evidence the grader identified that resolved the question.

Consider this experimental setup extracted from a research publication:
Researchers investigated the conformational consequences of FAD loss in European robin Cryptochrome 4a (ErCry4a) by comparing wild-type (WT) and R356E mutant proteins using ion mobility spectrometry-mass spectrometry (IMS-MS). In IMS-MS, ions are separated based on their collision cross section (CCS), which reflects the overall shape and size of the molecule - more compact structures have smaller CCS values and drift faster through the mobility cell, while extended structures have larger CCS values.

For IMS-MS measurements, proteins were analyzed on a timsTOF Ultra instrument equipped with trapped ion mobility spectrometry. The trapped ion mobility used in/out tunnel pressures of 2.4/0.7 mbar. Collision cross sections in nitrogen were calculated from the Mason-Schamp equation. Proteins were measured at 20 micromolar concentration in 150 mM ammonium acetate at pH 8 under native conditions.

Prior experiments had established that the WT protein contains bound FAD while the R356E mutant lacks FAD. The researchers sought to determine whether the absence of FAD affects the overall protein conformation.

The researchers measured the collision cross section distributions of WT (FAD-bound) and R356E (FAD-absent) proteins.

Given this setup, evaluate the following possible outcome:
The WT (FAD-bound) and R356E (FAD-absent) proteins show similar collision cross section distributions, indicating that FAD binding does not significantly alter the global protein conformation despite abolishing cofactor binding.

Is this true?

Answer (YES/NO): NO